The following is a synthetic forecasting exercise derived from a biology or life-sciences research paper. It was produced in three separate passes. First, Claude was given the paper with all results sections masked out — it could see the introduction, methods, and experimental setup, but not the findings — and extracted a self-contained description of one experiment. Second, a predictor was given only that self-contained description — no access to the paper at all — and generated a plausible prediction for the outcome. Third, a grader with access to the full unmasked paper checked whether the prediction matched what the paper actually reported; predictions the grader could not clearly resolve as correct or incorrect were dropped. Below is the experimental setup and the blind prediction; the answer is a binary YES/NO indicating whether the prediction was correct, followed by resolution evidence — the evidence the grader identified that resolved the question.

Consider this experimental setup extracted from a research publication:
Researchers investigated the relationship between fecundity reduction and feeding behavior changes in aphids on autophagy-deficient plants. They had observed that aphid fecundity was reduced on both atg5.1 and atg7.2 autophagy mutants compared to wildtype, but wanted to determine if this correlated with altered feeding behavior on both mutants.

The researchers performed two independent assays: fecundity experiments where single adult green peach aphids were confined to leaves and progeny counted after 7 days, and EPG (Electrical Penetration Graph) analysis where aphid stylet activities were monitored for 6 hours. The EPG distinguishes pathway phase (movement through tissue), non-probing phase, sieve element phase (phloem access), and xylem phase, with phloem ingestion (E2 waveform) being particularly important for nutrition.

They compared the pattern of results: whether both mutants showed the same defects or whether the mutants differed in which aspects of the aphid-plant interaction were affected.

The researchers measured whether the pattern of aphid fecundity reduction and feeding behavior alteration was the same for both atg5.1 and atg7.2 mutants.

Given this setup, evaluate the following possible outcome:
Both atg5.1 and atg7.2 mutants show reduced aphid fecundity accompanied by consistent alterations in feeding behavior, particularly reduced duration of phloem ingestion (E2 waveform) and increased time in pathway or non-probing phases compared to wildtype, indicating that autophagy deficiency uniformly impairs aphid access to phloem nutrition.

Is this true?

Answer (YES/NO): NO